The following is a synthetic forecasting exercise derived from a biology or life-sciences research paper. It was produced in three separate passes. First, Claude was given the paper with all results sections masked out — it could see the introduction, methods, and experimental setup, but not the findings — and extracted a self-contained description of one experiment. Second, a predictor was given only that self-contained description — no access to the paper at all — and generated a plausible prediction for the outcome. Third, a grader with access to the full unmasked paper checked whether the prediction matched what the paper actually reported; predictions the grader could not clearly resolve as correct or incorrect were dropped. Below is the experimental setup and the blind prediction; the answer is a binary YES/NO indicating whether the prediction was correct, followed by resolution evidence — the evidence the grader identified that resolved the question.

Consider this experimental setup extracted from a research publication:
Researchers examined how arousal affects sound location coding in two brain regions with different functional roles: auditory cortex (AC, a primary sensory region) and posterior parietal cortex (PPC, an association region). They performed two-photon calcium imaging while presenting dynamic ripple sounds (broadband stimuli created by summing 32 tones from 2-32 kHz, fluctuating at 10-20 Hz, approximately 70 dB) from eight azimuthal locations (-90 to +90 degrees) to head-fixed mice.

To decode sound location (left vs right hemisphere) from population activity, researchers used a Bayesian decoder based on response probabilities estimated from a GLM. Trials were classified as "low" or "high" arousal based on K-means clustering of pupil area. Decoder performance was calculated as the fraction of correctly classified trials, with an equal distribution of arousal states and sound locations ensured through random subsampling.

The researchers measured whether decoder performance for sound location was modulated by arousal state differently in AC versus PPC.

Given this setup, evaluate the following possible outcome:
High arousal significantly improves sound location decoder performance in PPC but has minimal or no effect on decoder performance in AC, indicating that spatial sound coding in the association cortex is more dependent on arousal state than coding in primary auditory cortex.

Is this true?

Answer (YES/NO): NO